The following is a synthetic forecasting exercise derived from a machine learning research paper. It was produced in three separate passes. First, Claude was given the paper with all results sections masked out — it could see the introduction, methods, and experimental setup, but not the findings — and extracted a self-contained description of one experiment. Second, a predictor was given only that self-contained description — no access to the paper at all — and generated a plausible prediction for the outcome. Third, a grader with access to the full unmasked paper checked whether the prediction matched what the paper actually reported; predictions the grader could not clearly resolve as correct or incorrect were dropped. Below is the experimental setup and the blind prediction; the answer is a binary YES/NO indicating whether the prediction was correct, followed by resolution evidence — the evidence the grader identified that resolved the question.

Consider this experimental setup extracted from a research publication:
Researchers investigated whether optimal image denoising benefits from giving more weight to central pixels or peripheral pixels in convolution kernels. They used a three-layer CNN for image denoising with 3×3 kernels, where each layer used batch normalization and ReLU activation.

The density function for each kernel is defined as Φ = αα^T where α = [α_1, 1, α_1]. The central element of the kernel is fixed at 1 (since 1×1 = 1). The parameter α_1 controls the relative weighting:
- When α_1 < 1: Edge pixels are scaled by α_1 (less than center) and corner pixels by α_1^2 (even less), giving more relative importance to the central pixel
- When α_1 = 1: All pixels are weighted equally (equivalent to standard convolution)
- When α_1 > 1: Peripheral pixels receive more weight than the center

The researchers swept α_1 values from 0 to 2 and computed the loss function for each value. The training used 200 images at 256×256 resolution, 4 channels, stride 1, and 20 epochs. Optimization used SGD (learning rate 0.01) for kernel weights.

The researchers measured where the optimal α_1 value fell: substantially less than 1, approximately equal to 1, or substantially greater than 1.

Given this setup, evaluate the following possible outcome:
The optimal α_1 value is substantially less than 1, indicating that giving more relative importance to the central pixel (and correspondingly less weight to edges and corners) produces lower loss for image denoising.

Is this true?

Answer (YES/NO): YES